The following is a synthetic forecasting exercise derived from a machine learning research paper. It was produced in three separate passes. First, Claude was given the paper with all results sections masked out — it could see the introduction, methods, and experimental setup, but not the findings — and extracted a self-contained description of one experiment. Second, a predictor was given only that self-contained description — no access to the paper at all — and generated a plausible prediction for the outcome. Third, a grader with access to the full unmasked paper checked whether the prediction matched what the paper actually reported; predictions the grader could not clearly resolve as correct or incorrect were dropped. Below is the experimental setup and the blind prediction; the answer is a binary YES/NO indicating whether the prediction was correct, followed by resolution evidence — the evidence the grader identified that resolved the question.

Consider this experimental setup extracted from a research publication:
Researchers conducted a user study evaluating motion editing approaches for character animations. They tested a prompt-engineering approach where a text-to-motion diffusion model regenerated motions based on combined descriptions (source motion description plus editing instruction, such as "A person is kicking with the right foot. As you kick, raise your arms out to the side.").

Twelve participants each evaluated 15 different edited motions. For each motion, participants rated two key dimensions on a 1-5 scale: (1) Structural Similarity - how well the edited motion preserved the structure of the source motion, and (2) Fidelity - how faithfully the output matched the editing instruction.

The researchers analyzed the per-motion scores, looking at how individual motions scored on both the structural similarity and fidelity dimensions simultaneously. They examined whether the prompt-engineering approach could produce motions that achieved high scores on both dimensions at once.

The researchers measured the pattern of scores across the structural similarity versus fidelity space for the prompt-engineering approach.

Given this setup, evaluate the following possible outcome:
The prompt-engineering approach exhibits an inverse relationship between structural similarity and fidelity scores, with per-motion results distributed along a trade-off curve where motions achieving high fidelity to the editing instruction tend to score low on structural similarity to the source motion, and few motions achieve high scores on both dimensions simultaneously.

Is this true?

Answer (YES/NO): YES